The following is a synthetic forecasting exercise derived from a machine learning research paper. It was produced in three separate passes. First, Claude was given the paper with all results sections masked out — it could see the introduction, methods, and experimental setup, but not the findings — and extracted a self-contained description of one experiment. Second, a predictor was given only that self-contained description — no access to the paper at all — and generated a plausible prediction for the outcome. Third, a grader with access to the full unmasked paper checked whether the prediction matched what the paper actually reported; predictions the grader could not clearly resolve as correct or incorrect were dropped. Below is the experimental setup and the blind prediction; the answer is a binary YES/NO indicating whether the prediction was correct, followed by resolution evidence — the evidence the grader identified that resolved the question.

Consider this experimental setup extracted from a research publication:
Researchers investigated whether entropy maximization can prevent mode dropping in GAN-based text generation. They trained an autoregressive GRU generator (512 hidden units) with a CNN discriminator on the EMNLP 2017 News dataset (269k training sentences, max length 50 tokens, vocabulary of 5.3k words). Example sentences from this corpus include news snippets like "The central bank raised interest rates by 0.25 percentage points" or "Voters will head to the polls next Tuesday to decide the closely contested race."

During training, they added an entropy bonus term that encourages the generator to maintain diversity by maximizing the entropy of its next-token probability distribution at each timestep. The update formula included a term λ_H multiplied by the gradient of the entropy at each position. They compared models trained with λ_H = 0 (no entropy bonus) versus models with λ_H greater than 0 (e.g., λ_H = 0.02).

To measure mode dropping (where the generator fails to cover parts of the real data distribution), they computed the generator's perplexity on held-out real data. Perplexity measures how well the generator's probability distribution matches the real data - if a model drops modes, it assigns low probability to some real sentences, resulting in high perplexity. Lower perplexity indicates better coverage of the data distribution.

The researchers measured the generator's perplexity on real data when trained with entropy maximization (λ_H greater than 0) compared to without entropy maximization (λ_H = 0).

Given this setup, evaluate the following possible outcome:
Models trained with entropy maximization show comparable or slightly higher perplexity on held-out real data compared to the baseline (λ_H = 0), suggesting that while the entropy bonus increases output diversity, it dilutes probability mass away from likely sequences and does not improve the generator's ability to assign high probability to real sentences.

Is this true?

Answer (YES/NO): NO